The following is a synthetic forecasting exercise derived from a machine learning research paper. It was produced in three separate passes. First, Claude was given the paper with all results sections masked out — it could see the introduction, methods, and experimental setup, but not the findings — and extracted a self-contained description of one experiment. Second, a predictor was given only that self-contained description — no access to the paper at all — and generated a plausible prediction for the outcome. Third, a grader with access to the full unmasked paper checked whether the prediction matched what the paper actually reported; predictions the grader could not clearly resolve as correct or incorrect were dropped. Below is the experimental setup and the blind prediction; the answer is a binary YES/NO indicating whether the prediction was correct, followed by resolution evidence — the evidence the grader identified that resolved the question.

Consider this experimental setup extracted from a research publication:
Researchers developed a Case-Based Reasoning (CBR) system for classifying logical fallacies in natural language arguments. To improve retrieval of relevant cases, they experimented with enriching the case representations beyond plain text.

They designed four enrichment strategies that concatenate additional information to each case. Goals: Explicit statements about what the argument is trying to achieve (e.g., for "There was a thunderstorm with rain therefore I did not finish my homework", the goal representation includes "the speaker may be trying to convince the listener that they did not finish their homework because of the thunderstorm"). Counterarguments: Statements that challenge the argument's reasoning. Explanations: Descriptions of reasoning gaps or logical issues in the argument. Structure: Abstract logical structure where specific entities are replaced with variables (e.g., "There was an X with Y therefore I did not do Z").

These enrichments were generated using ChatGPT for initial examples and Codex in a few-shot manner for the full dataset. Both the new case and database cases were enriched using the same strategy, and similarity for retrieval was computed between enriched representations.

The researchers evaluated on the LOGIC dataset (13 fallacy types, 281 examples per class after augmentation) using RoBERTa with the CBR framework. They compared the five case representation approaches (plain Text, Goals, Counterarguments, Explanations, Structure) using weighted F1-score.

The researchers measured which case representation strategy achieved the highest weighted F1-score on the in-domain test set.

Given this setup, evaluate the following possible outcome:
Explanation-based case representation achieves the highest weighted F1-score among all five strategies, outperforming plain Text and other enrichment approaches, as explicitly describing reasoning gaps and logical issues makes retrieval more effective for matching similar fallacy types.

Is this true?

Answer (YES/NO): NO